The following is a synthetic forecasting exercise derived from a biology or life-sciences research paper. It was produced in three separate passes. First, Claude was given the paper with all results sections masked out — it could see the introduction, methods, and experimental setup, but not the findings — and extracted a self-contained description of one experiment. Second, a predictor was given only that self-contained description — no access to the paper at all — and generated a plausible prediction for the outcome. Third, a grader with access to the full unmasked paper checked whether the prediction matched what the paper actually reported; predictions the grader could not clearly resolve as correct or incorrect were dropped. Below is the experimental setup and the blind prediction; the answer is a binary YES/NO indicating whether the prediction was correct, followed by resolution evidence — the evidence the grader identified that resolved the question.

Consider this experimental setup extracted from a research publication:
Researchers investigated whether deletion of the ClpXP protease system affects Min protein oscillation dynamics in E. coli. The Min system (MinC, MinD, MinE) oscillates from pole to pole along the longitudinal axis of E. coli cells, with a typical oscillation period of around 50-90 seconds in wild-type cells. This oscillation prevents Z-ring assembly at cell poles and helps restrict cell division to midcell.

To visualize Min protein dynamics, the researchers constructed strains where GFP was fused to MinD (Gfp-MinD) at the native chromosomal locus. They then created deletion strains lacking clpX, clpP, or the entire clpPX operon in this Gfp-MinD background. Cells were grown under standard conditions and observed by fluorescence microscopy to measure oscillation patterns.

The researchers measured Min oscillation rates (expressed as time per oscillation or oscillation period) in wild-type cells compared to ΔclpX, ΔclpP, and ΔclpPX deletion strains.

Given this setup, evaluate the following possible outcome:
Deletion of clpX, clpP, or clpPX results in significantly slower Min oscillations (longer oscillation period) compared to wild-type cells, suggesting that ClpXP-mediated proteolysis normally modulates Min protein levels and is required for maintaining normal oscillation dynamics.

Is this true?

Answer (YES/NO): NO